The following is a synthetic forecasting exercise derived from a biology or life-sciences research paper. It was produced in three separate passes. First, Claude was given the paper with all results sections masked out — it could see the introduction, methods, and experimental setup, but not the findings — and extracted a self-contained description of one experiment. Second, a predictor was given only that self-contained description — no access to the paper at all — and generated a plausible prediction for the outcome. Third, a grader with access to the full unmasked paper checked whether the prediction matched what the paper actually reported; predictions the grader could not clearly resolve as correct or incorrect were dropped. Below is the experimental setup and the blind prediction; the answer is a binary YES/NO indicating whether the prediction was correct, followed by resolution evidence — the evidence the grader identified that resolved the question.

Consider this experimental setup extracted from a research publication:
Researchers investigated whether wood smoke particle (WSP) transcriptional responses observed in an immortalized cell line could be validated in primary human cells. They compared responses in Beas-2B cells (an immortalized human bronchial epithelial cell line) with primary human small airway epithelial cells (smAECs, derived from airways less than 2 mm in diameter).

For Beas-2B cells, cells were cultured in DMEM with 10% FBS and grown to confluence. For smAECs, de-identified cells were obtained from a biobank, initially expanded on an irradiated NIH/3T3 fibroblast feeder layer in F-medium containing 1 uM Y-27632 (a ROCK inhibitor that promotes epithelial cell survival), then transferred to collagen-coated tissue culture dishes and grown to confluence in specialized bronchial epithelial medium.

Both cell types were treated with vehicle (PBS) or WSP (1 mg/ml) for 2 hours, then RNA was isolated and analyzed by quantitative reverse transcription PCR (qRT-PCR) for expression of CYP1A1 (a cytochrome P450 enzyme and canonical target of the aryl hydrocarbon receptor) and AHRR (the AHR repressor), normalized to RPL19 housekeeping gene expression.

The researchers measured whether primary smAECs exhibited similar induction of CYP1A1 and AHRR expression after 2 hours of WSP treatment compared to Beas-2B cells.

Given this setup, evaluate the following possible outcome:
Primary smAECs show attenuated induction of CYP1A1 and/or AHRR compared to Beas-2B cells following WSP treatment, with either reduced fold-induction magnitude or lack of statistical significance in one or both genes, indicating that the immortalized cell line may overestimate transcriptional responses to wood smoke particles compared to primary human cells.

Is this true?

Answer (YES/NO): NO